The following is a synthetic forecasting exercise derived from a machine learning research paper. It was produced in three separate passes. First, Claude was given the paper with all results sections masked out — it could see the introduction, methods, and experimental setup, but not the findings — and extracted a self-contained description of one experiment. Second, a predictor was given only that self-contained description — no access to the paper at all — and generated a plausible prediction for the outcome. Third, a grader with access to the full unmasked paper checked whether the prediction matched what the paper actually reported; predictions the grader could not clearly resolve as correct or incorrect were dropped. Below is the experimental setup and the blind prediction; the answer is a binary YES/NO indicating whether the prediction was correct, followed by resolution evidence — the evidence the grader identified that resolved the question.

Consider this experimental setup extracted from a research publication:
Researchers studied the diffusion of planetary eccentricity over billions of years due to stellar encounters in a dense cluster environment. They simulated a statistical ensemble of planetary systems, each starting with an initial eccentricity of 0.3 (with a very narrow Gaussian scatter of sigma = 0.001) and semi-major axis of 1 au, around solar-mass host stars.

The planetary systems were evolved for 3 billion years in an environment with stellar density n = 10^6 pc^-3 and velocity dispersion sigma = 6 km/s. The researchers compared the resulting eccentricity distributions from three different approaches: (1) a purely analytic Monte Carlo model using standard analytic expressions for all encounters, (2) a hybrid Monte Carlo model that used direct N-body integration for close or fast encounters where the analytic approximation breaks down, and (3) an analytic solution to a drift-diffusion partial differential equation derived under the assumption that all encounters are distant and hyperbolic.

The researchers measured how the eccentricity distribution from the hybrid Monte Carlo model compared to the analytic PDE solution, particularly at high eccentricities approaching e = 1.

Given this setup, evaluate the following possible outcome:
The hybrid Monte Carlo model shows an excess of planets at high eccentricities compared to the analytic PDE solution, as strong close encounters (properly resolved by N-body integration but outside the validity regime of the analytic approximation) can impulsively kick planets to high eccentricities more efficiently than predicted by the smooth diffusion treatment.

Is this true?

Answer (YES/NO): YES